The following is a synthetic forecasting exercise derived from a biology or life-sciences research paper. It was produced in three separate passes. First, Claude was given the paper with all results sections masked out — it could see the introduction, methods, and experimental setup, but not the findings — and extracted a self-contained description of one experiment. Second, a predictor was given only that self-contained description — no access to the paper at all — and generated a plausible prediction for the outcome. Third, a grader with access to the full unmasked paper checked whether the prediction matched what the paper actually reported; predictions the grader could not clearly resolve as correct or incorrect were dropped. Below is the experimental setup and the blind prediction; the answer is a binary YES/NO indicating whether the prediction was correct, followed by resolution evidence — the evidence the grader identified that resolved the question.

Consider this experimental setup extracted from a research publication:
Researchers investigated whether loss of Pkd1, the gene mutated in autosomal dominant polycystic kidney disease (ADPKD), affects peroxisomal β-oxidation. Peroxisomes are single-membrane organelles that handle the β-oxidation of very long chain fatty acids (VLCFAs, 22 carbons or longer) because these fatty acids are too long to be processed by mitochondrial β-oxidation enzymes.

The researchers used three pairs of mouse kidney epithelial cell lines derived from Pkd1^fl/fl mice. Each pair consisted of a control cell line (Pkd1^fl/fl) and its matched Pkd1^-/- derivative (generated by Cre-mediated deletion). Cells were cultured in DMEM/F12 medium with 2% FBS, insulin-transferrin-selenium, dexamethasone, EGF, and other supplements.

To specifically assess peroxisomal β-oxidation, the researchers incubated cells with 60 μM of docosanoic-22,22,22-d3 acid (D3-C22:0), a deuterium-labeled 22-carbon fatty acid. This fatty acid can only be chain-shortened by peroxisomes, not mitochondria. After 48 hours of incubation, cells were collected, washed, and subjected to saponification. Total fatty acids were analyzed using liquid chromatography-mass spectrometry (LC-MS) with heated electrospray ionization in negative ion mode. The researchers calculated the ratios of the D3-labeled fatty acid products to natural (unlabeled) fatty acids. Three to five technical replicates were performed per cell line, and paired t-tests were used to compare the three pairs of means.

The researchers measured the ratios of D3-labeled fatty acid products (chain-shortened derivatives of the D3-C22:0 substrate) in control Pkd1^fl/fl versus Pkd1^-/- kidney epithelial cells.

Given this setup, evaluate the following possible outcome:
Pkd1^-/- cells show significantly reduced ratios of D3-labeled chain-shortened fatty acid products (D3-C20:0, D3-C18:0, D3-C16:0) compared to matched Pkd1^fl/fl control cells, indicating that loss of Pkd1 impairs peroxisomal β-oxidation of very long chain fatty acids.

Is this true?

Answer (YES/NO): NO